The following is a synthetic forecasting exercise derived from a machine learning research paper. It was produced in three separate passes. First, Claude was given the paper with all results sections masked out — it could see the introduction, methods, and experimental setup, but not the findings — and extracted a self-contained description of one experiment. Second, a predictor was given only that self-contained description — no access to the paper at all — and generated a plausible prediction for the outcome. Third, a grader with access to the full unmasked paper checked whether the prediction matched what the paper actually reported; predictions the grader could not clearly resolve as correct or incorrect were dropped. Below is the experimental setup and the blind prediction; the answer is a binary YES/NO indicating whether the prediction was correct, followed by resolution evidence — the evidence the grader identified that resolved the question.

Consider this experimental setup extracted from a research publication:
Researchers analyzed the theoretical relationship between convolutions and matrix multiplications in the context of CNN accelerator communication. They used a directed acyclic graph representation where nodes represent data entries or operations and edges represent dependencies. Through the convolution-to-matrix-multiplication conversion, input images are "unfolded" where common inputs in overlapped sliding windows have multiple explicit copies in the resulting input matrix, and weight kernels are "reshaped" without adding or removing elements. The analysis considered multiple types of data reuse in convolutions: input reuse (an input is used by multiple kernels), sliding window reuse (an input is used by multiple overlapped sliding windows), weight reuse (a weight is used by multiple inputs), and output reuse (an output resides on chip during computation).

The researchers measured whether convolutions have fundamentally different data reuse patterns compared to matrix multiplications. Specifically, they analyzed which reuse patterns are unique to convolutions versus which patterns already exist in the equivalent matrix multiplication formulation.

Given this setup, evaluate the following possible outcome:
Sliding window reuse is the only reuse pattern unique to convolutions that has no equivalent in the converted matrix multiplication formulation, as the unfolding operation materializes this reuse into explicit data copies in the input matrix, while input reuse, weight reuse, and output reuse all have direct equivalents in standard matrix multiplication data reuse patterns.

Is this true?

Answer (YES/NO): YES